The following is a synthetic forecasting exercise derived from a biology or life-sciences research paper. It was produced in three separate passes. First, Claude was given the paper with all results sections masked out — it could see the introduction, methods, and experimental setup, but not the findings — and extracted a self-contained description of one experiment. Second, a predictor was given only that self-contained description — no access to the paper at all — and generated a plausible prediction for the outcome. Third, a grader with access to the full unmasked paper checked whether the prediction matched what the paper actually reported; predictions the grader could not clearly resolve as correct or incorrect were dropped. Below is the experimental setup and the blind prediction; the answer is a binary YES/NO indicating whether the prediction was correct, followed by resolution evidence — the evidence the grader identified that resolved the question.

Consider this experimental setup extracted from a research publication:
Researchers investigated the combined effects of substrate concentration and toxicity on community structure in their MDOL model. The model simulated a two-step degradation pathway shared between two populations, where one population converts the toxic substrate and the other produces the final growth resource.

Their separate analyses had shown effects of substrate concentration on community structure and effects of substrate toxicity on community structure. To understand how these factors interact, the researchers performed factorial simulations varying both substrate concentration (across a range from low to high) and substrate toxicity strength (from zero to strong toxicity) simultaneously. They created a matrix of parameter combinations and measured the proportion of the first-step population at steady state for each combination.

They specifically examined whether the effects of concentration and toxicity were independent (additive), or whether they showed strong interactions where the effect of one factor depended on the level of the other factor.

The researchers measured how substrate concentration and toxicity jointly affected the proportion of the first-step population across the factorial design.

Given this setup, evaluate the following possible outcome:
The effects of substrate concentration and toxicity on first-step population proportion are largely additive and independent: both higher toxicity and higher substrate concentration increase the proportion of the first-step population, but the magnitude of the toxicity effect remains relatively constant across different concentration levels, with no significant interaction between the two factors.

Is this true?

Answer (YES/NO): NO